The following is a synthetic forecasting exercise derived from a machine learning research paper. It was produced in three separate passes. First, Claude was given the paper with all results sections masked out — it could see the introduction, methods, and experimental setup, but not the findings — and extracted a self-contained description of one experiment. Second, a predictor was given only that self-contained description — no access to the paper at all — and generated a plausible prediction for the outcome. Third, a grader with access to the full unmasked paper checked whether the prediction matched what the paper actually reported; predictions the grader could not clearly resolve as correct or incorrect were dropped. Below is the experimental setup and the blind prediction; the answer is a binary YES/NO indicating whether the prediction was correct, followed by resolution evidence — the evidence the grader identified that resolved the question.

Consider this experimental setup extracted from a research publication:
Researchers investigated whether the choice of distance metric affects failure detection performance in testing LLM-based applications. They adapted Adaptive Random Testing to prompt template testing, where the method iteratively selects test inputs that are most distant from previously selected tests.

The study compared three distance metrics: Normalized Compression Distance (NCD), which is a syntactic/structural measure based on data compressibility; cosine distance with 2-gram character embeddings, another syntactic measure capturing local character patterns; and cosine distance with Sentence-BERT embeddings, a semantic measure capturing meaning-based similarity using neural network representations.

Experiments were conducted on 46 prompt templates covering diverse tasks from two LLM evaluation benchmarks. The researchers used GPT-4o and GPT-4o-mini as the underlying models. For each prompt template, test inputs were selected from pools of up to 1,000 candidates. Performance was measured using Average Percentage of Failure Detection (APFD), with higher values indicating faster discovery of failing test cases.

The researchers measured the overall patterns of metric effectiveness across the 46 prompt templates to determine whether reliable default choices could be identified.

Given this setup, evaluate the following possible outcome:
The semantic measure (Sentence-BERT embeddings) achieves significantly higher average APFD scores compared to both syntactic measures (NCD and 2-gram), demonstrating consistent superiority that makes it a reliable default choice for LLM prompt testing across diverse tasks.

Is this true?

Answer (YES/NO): NO